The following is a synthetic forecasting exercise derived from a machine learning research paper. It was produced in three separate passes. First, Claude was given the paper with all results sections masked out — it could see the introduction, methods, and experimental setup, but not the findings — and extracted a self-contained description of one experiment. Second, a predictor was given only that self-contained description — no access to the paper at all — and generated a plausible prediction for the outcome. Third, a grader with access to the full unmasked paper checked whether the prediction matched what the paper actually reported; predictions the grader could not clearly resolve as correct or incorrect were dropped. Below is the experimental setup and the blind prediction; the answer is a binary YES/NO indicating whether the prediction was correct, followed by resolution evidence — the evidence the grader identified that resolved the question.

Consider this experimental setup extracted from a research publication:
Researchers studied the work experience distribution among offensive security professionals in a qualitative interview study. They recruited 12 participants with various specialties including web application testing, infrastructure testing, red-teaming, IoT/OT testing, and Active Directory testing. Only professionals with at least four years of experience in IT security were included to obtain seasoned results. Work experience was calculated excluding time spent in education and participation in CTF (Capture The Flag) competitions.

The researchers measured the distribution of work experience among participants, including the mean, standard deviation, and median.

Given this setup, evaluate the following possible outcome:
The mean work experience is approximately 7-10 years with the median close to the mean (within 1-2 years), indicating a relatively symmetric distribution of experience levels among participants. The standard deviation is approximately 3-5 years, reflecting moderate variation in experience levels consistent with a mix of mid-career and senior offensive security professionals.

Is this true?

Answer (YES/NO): NO